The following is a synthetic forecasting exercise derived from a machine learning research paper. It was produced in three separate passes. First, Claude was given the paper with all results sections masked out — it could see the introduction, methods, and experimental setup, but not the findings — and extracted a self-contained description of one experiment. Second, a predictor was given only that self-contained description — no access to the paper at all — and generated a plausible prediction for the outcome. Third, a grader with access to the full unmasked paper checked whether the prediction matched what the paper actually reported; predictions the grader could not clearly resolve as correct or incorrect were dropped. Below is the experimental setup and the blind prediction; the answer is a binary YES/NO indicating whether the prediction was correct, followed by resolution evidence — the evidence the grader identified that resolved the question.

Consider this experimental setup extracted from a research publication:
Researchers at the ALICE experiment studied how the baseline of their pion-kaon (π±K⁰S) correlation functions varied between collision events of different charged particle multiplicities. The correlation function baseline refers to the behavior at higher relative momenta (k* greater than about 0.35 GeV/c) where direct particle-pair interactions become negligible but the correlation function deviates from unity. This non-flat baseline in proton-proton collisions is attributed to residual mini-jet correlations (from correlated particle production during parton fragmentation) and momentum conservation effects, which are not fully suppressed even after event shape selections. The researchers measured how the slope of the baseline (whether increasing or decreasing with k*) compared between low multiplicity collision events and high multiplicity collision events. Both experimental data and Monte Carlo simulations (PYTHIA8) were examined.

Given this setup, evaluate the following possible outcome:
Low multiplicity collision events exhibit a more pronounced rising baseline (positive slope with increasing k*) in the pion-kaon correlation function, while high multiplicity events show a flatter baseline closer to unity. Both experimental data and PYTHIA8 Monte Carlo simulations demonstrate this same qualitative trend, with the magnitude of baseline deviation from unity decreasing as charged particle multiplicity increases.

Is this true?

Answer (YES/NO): NO